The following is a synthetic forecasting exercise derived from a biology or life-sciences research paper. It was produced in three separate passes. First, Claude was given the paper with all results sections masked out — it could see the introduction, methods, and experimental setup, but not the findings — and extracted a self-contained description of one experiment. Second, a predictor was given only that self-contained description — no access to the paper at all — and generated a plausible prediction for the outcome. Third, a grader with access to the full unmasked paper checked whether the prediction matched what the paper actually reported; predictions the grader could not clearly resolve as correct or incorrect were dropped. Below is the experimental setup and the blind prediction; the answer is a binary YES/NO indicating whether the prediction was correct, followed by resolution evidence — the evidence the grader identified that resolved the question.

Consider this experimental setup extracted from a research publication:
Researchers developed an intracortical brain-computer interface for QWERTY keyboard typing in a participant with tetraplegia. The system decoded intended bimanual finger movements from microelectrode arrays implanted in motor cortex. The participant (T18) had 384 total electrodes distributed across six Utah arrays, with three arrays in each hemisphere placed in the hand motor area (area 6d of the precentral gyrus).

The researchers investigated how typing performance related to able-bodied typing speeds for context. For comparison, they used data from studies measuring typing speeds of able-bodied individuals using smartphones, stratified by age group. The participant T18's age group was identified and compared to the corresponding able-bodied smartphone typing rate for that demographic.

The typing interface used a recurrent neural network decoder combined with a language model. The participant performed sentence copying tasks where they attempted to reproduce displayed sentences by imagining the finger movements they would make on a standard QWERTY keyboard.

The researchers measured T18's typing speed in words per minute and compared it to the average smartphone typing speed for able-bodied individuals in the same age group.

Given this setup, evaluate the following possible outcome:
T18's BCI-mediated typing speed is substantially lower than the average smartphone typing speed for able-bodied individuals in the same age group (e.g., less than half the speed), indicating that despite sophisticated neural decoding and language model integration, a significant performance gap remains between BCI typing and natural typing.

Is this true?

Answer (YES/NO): NO